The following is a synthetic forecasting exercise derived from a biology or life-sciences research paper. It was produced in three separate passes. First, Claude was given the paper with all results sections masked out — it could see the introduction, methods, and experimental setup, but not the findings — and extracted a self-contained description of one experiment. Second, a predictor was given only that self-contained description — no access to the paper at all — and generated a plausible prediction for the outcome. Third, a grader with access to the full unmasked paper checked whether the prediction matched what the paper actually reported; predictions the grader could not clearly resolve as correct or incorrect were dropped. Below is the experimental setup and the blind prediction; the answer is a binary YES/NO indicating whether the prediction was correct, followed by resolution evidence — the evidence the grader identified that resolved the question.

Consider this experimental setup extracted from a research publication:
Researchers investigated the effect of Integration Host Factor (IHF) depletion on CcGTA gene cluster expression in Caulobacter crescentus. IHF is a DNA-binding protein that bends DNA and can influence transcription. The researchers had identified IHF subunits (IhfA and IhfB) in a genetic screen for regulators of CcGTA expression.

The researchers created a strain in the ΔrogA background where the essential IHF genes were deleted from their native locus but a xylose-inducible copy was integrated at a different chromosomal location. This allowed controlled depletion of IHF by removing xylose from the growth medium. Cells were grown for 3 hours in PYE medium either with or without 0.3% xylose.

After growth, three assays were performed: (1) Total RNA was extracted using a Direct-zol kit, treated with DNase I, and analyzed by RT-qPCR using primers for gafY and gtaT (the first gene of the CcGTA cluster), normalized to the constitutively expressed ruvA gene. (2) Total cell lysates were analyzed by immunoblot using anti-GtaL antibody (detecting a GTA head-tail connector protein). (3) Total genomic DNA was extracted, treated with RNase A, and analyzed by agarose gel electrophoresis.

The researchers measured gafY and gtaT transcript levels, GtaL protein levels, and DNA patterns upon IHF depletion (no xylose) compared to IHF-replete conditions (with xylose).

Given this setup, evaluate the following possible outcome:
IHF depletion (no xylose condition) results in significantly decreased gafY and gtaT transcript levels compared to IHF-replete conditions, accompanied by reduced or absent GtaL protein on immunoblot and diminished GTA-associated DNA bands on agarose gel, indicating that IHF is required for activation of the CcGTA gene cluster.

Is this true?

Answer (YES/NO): YES